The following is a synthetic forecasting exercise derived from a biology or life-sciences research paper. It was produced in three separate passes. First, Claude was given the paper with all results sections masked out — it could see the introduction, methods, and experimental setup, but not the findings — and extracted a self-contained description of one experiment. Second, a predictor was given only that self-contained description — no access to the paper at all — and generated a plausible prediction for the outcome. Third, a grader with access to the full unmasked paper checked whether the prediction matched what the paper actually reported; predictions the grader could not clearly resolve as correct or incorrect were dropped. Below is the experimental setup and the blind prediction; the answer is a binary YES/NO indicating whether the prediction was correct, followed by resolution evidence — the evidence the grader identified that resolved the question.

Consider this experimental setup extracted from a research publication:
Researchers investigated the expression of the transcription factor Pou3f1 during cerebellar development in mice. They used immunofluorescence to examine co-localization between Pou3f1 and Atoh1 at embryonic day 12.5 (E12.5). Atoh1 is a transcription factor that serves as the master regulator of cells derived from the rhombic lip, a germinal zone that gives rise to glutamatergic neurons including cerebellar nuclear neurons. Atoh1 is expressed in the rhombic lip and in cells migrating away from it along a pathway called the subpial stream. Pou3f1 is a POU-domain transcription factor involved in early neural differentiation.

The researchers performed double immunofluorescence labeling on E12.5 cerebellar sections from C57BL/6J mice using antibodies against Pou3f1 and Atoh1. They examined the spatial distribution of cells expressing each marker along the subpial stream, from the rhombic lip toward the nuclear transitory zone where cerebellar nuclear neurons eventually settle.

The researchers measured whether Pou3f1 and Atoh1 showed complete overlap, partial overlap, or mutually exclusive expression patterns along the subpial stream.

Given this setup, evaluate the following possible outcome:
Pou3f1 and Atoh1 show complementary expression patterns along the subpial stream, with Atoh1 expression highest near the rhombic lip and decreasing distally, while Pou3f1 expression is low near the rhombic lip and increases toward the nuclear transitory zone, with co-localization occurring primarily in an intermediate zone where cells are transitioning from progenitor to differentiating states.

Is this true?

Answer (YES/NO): YES